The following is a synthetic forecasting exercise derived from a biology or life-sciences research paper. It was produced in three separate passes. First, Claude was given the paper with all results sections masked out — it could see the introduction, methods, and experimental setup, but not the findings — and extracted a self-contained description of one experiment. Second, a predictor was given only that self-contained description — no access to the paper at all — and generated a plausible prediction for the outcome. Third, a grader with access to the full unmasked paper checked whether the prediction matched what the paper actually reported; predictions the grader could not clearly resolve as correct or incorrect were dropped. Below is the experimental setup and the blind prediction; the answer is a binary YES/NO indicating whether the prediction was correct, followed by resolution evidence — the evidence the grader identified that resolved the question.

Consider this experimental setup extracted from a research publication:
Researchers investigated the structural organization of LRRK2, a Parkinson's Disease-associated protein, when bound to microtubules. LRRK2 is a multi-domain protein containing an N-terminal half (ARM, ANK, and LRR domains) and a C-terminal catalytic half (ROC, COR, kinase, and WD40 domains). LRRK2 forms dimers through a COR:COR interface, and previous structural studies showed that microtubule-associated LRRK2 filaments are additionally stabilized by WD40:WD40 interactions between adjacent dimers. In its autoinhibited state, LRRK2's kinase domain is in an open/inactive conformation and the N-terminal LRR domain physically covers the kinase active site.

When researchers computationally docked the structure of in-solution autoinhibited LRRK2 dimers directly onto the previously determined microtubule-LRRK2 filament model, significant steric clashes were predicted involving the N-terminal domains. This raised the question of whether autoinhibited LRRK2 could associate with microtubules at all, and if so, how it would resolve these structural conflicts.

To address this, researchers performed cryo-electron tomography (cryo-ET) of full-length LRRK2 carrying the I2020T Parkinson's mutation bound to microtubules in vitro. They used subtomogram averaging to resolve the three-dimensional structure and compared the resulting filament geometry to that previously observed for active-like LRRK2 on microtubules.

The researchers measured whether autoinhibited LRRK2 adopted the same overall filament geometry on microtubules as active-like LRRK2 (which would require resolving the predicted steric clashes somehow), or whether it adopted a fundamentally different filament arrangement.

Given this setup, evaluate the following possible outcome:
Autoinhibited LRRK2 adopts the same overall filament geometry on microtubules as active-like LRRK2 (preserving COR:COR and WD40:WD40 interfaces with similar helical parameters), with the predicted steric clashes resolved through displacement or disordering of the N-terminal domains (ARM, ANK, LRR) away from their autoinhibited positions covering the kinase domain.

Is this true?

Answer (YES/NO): NO